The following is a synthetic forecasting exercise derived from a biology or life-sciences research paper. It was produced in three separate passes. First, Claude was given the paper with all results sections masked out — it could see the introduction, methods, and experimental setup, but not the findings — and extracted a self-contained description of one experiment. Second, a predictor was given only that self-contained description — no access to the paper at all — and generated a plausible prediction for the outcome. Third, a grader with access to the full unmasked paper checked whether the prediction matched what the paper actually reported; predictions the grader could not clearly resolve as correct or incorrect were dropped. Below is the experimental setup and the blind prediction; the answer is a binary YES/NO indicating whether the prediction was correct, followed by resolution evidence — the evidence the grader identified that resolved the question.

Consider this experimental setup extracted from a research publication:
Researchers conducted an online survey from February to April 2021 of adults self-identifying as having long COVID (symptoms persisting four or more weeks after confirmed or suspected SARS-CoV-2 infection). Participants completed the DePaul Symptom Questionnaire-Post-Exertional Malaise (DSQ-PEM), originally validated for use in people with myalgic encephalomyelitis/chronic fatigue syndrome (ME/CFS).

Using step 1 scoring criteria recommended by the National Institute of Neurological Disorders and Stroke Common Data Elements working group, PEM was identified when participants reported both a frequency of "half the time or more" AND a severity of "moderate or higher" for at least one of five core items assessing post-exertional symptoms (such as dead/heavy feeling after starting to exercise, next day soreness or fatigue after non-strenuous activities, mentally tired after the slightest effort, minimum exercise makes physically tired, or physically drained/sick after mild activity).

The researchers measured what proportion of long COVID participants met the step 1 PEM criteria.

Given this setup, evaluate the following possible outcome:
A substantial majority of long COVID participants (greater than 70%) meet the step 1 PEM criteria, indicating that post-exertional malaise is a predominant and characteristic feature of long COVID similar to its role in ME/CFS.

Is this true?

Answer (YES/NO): YES